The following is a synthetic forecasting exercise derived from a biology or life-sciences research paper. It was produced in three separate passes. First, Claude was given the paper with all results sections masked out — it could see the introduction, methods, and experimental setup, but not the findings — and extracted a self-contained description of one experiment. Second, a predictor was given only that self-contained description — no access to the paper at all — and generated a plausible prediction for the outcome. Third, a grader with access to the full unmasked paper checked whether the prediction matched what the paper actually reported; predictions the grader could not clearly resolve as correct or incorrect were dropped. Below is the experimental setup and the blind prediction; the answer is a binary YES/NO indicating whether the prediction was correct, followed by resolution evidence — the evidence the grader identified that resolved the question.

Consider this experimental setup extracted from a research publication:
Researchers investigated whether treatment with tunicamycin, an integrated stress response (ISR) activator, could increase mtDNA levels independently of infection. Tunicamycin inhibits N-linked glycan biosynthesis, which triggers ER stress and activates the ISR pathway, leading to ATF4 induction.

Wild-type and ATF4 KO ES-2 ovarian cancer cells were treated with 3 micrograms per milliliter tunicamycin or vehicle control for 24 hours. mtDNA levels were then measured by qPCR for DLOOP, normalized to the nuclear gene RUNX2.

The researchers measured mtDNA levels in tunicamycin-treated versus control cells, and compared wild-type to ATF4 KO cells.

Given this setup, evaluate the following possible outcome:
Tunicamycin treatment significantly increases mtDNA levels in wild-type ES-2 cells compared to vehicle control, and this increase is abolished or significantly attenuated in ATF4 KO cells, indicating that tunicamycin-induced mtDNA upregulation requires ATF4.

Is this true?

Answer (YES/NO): YES